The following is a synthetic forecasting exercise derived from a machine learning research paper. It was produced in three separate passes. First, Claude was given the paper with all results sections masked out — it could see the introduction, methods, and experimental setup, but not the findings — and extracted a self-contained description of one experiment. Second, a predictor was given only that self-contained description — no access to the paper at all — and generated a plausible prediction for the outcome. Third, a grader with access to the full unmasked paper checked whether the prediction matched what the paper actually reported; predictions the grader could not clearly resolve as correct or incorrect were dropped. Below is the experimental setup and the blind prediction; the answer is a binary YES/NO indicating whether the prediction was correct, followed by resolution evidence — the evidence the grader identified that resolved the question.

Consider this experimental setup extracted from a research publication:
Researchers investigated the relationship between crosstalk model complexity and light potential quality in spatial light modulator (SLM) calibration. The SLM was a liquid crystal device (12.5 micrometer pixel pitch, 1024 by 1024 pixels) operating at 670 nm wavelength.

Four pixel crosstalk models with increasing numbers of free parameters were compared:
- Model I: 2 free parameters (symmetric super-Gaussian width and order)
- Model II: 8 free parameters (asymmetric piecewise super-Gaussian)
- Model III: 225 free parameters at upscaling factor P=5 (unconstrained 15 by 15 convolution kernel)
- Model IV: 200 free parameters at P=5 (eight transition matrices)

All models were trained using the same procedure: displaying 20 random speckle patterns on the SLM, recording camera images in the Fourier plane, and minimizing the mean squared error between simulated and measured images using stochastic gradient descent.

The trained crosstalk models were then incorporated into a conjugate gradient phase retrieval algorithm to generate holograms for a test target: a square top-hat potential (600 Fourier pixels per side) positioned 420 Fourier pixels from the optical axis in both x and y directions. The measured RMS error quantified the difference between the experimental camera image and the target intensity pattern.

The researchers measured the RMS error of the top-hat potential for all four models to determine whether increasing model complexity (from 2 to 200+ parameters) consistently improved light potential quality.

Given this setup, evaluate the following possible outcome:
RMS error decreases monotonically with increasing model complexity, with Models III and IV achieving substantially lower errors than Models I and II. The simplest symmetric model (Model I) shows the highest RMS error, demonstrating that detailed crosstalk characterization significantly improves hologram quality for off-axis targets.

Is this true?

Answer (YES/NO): YES